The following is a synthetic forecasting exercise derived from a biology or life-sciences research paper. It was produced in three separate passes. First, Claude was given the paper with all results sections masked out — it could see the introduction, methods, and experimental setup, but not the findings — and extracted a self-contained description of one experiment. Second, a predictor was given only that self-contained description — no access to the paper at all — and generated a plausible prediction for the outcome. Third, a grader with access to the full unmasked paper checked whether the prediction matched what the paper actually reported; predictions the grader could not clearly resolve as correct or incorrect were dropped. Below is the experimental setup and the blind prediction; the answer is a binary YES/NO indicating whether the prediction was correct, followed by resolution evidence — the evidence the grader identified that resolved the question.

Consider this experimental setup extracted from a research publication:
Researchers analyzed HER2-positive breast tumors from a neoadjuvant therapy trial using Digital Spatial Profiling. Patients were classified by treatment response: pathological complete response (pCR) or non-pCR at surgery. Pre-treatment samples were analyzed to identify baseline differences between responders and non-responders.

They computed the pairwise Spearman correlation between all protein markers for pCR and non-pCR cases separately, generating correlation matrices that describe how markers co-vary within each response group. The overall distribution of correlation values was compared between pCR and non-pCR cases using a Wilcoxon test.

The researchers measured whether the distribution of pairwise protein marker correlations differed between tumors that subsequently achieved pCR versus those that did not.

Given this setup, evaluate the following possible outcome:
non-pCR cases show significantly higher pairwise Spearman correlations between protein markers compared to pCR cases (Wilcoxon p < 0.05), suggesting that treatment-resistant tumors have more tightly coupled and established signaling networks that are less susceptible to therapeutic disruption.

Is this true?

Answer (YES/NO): NO